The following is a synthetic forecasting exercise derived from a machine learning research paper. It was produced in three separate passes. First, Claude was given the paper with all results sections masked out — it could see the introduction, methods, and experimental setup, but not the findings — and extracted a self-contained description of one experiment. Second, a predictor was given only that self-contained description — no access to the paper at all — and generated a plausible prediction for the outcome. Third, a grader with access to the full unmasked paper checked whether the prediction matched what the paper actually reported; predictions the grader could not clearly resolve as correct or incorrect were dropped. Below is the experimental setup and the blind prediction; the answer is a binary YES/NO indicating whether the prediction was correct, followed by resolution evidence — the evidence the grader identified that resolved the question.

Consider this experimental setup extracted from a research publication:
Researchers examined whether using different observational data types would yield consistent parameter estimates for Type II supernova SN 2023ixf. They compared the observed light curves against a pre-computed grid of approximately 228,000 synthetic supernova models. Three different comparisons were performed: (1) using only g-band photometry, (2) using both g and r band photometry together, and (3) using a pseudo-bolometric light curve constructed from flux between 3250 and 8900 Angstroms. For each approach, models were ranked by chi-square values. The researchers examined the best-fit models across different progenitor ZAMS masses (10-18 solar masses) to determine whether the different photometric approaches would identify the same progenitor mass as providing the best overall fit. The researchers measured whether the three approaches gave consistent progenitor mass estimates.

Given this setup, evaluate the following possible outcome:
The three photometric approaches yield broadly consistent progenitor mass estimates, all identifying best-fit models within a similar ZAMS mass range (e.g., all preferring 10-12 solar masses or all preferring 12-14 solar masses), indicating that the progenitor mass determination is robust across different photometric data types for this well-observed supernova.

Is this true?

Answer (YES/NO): YES